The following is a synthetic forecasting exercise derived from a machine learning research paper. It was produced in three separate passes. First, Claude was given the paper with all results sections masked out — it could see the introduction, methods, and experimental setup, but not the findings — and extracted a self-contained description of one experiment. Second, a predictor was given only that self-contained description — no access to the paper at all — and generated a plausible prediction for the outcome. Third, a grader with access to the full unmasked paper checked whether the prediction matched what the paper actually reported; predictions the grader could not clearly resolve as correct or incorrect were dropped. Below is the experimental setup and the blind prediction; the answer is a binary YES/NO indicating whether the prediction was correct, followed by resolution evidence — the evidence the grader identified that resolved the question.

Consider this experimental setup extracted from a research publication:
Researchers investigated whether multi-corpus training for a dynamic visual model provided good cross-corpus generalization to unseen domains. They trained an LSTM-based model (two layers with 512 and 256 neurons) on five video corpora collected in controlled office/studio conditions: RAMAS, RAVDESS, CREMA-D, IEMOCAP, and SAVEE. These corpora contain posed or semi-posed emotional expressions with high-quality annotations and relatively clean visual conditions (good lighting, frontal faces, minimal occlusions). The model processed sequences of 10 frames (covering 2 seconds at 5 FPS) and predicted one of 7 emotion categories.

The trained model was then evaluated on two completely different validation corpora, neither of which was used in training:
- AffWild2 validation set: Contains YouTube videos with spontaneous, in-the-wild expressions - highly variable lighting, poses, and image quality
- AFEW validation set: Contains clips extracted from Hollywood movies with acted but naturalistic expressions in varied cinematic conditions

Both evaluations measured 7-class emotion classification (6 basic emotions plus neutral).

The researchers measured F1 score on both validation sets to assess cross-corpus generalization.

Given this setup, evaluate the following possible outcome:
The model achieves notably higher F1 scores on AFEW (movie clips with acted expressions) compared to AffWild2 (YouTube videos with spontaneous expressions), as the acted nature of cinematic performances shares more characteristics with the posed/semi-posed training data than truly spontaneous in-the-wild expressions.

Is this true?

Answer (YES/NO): NO